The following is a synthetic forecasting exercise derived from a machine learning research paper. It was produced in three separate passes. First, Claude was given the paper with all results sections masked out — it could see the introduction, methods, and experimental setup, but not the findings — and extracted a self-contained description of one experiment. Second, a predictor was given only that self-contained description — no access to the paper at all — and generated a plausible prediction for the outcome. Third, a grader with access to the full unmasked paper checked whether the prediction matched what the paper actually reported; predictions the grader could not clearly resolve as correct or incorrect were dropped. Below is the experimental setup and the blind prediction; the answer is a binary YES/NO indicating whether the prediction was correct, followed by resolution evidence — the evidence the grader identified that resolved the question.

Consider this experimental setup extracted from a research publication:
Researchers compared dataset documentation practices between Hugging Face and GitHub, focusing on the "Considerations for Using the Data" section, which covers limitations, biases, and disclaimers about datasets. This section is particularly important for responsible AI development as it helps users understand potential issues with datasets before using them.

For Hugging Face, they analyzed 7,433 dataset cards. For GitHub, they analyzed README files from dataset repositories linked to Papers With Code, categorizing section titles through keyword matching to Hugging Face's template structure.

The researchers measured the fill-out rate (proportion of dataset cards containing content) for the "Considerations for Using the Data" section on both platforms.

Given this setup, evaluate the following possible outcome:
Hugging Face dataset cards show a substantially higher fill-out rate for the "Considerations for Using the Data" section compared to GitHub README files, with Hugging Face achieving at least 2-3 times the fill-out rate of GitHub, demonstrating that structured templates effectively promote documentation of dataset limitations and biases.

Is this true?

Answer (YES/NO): YES